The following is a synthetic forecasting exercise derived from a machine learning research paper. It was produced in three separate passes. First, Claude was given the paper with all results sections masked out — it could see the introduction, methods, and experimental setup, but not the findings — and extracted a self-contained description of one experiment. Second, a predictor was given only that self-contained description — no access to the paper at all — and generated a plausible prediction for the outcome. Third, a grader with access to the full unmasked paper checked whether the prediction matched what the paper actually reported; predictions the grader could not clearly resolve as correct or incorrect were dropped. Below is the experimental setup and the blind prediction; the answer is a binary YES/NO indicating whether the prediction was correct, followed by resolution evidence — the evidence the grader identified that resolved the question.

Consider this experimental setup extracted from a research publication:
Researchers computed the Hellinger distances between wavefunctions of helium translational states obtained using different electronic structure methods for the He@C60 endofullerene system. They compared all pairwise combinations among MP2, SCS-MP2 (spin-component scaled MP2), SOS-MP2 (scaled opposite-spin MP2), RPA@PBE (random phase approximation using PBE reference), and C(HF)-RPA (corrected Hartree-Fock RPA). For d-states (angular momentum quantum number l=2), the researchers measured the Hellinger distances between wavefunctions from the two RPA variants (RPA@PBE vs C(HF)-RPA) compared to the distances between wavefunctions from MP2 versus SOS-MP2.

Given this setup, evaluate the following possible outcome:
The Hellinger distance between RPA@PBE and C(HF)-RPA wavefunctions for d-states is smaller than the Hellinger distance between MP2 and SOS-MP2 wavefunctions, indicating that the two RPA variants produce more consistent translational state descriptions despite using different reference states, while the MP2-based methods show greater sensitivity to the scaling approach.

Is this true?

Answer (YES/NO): YES